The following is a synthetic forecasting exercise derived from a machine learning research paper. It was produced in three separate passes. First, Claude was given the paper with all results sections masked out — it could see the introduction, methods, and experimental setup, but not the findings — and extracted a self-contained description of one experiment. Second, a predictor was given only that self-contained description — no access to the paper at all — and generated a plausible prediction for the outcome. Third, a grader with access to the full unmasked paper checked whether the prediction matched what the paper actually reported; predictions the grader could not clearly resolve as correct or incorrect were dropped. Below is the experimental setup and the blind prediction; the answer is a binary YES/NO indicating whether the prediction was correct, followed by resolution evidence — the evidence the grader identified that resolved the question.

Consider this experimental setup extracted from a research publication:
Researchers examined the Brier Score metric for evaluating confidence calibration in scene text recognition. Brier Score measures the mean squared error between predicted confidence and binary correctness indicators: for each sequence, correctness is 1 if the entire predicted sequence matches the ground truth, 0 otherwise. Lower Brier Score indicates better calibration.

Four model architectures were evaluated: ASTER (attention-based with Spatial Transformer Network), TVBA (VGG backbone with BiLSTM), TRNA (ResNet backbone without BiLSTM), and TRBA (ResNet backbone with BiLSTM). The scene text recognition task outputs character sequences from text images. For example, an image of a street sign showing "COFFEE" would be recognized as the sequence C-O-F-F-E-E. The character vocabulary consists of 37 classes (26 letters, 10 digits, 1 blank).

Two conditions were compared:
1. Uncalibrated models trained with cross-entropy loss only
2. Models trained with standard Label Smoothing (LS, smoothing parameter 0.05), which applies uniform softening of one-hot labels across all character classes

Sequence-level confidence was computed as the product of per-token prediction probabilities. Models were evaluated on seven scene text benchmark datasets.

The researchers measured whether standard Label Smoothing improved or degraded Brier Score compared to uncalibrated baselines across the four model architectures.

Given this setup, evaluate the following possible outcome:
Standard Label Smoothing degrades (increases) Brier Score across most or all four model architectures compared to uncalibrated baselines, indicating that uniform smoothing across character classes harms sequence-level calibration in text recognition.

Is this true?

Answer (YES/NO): YES